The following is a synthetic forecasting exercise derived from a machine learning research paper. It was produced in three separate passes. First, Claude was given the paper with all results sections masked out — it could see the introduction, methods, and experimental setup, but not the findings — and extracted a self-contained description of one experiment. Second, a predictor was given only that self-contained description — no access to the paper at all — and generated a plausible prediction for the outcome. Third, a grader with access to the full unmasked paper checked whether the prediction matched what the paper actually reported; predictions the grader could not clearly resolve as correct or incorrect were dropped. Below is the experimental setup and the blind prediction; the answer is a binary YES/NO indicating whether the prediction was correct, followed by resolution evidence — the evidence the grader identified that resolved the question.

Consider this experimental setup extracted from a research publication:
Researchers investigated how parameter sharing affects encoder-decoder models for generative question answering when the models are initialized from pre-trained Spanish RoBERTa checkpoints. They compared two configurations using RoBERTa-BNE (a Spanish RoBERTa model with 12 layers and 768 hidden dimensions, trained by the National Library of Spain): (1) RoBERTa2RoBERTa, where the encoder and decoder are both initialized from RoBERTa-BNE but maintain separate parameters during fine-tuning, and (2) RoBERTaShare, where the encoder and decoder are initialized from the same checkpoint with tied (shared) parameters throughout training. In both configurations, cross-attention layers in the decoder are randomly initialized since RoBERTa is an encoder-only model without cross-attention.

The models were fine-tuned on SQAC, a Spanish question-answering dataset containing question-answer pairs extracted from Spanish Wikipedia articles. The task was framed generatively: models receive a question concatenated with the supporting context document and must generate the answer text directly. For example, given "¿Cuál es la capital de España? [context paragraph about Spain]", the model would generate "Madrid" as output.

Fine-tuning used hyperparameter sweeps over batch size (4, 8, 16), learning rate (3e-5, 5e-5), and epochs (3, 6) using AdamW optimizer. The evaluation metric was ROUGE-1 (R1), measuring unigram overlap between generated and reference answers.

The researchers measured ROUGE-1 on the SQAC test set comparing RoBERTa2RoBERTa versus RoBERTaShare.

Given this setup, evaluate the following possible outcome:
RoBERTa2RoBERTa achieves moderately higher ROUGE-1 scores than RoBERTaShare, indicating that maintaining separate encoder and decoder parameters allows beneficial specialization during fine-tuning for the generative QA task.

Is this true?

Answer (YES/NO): NO